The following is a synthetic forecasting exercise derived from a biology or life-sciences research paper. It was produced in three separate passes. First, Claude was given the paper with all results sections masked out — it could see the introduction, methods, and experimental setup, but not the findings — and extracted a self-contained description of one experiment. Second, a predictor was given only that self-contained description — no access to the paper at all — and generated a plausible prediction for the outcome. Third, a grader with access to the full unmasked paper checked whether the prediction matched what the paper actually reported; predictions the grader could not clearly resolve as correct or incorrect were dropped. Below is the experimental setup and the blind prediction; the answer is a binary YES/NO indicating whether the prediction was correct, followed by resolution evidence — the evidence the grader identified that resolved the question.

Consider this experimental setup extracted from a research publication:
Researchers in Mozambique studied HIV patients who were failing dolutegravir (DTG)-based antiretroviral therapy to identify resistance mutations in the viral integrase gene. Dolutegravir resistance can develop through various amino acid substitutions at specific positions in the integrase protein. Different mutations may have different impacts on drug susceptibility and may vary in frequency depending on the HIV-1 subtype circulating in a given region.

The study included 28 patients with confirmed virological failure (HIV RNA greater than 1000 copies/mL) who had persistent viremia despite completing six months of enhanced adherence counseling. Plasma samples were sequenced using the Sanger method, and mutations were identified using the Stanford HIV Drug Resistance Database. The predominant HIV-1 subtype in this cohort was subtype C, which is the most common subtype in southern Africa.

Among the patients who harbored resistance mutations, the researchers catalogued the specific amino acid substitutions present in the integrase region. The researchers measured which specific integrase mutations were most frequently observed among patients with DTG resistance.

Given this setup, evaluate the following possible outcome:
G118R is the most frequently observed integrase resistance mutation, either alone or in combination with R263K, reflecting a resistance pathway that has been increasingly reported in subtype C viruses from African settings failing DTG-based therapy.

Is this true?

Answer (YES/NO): NO